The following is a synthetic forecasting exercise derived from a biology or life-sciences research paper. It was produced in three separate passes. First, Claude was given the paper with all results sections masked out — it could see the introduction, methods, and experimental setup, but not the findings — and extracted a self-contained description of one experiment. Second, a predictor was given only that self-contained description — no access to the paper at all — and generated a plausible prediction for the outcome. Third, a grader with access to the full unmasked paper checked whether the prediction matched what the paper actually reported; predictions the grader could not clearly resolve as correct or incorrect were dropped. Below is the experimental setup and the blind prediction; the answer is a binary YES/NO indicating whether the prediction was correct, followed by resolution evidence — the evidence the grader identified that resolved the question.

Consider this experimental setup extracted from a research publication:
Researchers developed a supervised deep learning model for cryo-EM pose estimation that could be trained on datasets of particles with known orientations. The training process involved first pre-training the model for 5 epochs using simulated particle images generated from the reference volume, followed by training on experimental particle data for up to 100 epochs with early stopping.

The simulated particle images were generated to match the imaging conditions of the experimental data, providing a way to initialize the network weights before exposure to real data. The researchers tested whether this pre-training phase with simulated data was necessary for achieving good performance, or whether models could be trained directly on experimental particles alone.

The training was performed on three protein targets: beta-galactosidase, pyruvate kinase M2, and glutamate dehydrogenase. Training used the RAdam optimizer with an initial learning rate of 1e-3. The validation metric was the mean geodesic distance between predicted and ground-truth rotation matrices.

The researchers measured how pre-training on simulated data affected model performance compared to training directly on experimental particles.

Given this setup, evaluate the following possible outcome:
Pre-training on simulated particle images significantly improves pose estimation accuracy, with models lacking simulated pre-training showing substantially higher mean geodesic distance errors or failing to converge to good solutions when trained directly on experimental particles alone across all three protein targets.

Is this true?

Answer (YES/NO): NO